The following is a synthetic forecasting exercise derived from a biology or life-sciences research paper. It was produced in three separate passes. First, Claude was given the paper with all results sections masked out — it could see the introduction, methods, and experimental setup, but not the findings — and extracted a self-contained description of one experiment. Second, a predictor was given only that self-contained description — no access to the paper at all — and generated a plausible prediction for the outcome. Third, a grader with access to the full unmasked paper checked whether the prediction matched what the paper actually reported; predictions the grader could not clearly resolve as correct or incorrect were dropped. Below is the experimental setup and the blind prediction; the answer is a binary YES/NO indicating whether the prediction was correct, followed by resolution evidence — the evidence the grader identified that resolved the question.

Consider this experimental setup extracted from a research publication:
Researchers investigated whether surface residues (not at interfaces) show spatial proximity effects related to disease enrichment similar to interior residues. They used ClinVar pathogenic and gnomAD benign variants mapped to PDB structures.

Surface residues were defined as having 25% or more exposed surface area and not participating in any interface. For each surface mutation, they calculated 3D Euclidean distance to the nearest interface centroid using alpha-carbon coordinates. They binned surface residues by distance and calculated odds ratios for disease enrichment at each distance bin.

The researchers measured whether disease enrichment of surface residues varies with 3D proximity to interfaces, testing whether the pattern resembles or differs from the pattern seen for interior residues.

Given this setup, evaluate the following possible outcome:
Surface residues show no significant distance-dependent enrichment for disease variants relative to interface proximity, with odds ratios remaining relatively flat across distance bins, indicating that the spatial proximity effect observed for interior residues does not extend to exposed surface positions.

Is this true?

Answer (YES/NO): NO